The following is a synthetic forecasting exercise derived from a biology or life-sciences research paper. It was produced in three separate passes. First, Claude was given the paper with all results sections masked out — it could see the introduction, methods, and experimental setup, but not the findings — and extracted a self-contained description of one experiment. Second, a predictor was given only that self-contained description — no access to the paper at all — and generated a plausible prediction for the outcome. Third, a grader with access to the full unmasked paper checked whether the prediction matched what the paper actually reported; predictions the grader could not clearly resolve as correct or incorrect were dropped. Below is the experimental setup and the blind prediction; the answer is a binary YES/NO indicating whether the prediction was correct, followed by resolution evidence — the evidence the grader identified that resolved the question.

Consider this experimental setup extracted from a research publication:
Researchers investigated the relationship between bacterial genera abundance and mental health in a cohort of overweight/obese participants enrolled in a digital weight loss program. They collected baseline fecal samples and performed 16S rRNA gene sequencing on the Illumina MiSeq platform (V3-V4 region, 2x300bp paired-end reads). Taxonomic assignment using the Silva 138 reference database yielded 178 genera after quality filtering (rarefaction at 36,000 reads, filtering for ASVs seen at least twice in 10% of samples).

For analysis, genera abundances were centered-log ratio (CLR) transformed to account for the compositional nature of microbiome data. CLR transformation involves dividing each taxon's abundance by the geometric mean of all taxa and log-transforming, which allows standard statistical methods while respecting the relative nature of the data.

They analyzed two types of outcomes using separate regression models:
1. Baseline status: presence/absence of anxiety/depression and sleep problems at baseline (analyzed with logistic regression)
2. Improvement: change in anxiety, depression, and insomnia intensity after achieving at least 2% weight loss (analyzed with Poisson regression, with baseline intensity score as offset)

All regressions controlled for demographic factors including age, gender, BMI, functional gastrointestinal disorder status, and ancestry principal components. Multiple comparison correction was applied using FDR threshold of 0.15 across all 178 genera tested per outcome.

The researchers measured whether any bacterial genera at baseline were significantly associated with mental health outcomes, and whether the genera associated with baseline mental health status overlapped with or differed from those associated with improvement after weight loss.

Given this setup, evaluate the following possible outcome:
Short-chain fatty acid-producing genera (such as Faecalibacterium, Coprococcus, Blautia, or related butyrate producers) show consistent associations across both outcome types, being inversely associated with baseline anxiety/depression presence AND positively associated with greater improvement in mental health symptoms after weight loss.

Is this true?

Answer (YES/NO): NO